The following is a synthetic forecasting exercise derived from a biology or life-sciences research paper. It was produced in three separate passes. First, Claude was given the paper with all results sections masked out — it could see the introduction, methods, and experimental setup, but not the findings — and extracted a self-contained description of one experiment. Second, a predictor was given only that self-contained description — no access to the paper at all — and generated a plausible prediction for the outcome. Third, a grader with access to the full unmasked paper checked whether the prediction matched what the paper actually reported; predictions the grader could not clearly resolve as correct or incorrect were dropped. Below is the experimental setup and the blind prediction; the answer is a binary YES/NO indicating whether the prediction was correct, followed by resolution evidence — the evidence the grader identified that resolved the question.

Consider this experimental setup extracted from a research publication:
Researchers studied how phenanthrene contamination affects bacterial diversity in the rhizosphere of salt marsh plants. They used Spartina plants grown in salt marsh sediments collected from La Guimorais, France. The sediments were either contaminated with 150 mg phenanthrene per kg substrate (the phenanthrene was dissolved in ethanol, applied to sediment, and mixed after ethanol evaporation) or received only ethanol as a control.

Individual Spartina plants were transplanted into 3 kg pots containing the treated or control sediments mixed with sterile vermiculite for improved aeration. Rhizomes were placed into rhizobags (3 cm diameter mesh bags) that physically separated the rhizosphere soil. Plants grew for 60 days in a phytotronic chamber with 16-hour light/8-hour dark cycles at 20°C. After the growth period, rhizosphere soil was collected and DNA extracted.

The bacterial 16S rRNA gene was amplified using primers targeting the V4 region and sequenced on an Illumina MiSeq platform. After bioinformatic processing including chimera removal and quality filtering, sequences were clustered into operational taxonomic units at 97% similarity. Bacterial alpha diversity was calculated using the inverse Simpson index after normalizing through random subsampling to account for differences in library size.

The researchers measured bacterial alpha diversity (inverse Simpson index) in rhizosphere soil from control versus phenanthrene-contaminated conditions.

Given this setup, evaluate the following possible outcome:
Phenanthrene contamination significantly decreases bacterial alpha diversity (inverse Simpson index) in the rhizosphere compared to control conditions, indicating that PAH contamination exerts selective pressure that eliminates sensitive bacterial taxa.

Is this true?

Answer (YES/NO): YES